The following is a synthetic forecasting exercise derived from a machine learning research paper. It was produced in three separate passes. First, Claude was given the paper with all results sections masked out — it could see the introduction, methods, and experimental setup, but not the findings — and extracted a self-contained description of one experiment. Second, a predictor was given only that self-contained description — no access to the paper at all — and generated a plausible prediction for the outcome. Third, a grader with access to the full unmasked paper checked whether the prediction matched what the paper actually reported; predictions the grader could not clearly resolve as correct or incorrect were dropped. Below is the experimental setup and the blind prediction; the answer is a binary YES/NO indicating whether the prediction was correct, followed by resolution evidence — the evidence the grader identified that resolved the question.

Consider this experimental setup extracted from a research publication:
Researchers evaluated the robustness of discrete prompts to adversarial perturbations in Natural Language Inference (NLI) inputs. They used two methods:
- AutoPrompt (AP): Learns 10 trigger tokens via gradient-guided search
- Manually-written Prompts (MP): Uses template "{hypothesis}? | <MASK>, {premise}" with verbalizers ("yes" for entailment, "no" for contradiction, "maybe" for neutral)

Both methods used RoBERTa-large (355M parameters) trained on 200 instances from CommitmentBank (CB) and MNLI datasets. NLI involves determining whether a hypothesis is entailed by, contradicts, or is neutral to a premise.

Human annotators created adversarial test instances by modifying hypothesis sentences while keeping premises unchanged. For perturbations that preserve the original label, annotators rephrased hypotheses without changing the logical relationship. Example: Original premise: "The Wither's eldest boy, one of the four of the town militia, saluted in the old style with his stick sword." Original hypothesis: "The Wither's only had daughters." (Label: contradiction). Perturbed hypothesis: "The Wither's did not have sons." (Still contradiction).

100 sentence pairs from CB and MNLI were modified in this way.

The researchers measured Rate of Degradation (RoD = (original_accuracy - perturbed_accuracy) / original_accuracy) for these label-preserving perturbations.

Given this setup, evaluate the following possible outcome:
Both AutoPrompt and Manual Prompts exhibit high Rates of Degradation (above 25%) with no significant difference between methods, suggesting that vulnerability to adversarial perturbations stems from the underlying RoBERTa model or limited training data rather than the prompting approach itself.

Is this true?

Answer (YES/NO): NO